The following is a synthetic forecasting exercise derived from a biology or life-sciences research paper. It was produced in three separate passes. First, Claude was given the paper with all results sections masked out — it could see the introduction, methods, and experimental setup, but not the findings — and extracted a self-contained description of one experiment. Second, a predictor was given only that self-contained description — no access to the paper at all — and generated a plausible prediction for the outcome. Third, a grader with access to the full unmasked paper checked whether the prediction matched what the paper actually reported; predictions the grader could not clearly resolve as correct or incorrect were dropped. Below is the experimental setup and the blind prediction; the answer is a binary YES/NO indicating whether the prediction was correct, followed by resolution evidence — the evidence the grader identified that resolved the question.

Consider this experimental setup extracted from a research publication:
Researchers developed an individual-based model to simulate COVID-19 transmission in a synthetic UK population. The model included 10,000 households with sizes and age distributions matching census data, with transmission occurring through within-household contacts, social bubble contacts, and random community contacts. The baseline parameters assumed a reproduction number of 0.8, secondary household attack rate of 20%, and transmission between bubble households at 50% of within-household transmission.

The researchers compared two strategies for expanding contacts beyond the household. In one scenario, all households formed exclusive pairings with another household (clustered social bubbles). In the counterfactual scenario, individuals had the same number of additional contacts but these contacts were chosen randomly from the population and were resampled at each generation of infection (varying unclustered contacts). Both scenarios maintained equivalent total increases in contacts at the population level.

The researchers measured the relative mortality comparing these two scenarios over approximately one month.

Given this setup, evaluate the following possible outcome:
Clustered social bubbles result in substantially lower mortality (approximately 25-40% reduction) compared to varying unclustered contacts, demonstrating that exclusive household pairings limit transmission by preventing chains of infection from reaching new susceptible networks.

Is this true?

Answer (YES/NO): NO